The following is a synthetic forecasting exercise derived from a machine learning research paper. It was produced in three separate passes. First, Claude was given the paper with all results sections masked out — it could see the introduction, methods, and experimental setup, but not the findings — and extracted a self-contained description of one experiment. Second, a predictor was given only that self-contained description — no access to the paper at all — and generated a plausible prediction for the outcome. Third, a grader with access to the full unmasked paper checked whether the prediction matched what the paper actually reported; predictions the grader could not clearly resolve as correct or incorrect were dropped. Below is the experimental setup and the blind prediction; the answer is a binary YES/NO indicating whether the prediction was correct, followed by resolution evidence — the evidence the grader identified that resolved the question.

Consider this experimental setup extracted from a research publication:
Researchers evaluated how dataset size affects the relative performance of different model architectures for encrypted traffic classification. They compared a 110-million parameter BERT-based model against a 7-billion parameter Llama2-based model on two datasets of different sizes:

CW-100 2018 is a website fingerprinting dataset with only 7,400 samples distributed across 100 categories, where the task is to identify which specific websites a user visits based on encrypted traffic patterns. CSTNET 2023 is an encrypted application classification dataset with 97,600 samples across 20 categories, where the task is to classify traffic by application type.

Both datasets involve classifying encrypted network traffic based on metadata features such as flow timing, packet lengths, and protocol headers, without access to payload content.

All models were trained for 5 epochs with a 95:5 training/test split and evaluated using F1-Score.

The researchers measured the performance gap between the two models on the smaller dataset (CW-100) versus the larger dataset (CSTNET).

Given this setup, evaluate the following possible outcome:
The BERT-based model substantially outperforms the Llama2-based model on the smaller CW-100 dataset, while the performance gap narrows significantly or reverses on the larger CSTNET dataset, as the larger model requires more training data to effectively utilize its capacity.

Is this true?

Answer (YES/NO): NO